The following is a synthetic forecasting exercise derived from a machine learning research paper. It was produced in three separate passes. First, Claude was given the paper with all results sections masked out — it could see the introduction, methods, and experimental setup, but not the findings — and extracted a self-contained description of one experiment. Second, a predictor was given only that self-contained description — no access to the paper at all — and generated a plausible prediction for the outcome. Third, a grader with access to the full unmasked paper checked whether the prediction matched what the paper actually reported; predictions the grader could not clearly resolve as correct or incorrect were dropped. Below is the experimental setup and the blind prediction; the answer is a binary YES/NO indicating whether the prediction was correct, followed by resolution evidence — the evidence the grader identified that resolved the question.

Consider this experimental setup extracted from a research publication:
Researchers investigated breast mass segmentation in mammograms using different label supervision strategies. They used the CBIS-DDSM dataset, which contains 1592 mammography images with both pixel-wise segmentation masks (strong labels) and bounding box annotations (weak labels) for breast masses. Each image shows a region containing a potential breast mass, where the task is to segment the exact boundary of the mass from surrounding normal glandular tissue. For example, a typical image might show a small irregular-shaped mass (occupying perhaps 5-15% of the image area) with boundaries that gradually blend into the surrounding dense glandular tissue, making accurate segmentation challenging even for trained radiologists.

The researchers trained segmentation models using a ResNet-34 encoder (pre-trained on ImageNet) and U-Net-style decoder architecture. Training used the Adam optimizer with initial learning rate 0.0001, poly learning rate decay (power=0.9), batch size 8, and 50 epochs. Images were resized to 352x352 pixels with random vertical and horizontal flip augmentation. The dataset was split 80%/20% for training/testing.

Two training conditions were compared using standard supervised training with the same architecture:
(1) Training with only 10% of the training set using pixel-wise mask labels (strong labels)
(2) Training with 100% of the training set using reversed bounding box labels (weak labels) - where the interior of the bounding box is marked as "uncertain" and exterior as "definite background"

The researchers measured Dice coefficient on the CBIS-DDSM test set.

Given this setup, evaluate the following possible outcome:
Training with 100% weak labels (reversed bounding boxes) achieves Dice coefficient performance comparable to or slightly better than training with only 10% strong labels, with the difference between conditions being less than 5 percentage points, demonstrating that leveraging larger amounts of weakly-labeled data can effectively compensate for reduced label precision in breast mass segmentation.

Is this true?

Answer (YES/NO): YES